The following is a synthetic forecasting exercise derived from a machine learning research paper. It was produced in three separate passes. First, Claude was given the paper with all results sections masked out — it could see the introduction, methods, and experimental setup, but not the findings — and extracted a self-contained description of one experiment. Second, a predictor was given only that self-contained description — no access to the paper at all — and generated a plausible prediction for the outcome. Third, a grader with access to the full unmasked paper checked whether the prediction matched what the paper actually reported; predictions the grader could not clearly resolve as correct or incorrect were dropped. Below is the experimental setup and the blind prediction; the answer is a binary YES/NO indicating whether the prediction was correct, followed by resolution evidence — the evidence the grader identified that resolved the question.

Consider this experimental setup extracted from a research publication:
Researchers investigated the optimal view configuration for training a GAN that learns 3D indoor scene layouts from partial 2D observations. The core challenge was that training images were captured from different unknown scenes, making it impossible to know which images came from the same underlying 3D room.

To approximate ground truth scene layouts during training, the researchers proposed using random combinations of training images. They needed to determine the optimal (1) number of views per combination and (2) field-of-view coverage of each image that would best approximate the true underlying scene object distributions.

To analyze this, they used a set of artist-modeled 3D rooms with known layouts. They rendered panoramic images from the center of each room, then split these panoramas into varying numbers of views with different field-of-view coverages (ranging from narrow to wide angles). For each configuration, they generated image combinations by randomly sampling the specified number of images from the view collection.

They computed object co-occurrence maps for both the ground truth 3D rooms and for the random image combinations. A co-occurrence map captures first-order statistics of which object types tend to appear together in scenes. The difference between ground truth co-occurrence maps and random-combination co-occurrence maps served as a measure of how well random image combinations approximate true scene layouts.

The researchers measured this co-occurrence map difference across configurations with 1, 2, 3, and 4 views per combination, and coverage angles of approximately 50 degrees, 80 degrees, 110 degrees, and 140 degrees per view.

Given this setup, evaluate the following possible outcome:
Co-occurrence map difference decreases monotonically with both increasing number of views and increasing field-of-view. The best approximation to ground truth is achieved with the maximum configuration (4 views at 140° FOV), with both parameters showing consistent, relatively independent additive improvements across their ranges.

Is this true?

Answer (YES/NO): NO